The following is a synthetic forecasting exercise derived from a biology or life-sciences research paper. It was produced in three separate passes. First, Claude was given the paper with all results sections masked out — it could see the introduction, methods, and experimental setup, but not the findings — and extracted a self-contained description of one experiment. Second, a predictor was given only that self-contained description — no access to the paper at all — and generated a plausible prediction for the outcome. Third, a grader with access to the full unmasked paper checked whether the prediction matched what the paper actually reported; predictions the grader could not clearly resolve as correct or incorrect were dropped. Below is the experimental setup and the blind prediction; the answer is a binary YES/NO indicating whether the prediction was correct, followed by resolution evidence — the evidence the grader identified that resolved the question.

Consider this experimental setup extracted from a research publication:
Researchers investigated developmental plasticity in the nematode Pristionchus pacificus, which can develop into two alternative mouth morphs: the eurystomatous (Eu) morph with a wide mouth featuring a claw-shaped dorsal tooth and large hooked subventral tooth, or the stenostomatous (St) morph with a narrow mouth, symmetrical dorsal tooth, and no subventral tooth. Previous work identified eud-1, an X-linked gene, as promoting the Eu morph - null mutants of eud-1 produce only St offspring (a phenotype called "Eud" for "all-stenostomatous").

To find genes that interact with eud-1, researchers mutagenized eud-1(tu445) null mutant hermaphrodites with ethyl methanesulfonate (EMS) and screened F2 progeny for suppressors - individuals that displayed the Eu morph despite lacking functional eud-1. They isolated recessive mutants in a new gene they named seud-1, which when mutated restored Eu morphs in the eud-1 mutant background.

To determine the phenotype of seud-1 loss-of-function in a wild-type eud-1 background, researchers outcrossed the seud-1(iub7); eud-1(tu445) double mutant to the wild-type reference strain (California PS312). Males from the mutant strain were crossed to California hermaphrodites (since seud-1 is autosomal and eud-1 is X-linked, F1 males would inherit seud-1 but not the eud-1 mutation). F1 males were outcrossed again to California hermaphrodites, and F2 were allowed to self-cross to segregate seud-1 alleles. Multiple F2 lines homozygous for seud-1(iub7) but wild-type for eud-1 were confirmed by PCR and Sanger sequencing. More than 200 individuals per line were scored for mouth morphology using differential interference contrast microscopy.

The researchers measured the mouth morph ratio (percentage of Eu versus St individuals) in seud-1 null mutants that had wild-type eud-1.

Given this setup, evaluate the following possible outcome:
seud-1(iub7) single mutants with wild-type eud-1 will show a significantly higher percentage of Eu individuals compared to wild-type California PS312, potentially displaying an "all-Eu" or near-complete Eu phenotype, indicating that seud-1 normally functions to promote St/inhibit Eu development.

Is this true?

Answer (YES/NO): YES